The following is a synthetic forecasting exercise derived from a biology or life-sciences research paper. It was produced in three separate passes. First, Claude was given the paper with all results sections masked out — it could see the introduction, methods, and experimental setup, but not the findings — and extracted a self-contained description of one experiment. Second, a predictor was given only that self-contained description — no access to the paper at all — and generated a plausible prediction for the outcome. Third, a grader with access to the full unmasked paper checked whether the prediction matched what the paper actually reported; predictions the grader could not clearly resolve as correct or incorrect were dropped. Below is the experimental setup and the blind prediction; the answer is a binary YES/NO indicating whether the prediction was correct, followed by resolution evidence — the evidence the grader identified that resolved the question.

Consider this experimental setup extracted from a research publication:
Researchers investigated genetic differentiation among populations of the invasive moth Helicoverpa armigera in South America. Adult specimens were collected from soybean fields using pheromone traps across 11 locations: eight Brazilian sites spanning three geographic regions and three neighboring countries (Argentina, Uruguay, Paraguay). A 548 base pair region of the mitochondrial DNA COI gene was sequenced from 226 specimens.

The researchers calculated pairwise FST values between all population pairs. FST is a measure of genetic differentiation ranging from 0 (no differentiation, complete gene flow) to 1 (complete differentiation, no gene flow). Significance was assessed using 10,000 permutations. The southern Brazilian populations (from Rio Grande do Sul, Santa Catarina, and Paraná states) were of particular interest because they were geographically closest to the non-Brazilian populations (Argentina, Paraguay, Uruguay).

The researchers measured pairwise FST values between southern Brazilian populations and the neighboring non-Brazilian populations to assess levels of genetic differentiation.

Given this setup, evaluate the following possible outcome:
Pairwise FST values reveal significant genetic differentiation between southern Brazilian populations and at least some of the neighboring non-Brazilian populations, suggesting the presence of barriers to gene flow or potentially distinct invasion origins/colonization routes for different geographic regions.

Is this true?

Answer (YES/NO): YES